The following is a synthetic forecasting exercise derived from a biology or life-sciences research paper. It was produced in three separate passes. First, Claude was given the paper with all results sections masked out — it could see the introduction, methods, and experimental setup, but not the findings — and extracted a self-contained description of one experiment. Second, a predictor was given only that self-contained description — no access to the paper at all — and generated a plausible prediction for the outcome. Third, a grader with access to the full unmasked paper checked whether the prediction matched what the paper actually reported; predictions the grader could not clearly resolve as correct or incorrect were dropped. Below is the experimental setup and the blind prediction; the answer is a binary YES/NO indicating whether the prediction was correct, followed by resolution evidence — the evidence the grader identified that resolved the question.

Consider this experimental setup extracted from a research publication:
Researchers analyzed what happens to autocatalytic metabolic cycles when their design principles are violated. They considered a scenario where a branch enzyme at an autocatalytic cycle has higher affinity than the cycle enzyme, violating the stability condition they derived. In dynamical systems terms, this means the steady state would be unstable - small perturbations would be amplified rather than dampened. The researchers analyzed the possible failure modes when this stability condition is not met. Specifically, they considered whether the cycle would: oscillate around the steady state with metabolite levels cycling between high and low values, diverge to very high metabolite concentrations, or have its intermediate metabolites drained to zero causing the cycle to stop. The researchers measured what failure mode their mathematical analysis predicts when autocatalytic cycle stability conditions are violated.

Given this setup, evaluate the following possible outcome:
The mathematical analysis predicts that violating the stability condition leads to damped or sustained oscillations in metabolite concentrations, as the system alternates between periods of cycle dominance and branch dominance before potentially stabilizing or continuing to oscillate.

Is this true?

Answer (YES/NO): NO